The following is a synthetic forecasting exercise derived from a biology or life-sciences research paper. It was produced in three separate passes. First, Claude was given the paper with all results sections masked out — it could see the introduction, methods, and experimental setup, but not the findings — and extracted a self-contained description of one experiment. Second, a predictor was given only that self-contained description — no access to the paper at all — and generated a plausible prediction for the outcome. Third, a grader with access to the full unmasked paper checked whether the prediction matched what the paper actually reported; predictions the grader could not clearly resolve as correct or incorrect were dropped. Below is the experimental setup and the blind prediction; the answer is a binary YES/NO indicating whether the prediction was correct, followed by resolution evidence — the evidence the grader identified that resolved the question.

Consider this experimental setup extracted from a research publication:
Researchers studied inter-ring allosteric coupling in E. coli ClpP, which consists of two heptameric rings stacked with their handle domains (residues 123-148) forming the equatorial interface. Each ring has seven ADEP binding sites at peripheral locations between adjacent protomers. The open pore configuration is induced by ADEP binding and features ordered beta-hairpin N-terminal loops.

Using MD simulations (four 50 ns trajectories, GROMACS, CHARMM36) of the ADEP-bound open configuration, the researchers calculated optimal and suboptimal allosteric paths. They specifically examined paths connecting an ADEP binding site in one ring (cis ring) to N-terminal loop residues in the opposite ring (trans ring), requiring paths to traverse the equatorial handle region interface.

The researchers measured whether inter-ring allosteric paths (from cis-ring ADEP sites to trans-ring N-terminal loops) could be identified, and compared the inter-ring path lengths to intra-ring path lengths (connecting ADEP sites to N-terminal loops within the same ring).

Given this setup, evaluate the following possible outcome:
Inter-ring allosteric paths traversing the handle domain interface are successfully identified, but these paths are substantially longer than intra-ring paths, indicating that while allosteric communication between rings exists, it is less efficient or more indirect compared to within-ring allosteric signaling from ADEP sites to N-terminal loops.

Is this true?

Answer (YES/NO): YES